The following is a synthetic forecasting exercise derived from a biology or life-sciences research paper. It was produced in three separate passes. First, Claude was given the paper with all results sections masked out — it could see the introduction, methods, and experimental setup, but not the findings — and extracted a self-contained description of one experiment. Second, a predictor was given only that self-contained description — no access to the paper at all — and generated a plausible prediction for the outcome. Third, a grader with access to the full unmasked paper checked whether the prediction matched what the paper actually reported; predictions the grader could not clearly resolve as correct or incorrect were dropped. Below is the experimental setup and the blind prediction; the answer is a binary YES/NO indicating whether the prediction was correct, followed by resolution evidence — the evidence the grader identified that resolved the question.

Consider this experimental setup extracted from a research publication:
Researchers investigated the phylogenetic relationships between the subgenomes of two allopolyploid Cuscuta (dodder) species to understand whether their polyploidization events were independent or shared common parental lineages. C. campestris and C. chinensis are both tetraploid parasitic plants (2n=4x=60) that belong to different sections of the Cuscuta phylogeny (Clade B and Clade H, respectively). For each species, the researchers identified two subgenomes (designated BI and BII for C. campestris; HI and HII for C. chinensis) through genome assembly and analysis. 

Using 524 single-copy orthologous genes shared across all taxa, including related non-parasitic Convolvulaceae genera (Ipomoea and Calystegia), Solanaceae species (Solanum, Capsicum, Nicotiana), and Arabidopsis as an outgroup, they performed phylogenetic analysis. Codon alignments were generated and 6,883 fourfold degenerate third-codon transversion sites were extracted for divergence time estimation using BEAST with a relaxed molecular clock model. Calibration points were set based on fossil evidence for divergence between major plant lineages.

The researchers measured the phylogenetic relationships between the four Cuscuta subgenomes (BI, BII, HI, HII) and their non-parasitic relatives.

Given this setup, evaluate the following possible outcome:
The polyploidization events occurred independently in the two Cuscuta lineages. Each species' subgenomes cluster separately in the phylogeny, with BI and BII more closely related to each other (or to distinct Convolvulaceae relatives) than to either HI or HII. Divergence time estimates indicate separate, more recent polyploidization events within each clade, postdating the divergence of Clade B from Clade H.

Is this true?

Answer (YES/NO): YES